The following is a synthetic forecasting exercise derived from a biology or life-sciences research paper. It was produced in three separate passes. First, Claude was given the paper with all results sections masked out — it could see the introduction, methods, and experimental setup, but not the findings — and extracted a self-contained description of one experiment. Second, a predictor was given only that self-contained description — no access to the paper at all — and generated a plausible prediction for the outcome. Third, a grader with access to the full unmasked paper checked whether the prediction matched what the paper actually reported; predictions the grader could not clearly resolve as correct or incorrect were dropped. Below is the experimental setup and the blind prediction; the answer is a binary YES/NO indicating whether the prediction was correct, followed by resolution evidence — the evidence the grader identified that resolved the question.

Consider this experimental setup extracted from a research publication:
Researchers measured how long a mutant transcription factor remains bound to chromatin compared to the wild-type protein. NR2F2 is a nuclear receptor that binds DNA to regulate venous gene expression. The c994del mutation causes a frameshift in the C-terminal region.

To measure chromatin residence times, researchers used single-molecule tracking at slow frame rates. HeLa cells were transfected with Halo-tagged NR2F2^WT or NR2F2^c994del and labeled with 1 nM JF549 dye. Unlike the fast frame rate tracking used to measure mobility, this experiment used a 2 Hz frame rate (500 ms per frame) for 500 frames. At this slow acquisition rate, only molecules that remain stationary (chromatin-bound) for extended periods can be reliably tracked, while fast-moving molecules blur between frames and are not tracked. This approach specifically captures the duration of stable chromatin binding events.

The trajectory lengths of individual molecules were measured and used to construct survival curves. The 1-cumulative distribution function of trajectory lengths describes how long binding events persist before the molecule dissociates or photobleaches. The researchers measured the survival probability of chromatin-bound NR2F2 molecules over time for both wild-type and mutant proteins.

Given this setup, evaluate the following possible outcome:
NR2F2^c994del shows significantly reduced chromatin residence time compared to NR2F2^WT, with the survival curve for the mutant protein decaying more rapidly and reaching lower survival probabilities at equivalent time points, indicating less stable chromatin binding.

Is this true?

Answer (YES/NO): NO